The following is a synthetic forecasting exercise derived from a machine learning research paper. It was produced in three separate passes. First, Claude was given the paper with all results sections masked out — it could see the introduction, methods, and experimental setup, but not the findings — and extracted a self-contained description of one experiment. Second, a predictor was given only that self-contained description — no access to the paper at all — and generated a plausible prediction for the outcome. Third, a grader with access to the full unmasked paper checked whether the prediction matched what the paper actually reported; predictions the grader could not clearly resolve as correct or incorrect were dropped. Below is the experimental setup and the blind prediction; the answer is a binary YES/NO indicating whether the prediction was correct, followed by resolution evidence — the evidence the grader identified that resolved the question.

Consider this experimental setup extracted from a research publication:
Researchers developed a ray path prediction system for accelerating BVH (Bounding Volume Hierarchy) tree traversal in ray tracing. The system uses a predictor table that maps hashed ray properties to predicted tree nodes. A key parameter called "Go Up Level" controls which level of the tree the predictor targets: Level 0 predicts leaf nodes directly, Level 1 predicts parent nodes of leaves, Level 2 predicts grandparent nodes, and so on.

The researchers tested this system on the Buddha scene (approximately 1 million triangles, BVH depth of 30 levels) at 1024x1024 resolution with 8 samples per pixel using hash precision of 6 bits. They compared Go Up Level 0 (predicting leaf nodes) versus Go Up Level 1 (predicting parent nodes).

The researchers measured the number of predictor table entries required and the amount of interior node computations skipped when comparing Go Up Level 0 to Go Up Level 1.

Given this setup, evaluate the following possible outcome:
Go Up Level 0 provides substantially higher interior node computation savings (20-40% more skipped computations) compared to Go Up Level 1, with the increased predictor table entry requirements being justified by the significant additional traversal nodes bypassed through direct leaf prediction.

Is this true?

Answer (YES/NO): NO